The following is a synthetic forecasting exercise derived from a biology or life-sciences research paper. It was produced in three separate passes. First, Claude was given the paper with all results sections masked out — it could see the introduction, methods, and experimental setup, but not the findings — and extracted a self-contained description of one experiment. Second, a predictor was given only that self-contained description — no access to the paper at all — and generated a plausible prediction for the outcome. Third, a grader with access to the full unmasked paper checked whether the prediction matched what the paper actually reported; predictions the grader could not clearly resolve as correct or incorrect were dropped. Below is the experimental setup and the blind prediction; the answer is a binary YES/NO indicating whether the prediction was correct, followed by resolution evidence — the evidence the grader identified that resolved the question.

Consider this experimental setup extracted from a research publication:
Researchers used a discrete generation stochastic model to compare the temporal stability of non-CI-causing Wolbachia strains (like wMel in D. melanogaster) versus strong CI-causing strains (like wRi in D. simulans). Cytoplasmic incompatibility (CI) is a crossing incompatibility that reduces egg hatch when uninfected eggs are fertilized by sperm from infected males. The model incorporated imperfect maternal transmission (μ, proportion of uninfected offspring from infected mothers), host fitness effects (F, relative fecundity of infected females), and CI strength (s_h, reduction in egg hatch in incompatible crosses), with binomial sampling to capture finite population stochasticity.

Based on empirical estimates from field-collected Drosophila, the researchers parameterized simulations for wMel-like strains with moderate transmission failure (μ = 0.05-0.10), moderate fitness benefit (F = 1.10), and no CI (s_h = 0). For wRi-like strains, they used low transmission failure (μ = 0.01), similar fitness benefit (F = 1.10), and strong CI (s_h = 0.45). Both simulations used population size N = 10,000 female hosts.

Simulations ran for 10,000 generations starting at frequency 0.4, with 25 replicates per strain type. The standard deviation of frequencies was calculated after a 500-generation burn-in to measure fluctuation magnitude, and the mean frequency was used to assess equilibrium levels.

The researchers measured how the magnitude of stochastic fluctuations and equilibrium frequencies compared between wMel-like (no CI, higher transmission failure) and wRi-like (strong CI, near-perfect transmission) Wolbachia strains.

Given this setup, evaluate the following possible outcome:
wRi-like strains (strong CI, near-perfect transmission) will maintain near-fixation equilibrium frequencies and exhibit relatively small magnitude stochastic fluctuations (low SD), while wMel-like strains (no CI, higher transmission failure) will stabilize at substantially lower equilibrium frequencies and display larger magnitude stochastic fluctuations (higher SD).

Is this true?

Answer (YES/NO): YES